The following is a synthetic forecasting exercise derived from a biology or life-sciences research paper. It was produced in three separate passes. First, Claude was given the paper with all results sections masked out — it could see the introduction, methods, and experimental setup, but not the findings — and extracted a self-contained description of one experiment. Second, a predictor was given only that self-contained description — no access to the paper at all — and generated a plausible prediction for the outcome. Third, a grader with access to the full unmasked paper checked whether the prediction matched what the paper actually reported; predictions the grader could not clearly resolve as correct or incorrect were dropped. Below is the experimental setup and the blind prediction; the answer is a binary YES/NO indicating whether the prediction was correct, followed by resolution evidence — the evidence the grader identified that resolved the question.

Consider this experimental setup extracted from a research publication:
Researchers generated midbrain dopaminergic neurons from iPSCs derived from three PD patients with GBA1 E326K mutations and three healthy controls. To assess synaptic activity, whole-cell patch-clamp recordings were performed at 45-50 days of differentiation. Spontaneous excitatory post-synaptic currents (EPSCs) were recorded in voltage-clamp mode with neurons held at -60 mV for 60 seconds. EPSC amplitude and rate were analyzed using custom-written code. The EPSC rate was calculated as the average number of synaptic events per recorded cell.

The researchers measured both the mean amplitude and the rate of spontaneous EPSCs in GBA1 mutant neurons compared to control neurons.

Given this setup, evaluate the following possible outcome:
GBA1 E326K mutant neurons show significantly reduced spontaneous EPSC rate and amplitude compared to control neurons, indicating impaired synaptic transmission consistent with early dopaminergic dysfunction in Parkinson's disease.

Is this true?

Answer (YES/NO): YES